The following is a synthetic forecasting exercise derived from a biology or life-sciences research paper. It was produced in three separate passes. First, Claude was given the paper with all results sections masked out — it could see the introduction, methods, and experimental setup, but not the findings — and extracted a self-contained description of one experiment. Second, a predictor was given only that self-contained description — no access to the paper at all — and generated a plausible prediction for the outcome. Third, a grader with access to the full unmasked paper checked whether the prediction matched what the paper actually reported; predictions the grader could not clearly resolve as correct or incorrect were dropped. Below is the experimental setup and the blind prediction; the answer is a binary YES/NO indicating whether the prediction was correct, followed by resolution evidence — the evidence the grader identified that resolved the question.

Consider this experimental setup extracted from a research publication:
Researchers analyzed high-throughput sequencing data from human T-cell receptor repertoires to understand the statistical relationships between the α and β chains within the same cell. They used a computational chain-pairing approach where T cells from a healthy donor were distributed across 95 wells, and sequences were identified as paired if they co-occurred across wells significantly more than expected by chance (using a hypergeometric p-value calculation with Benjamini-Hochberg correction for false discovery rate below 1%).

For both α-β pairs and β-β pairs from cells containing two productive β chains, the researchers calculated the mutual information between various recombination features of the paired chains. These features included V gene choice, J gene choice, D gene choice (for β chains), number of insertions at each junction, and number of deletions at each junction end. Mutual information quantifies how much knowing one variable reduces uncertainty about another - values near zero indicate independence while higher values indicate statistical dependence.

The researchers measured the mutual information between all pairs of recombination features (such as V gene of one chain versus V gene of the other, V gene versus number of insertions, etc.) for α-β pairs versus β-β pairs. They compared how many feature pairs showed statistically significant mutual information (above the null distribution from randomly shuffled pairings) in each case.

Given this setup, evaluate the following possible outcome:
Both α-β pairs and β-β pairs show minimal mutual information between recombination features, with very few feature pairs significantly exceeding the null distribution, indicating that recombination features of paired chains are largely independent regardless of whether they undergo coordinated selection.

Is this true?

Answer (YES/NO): NO